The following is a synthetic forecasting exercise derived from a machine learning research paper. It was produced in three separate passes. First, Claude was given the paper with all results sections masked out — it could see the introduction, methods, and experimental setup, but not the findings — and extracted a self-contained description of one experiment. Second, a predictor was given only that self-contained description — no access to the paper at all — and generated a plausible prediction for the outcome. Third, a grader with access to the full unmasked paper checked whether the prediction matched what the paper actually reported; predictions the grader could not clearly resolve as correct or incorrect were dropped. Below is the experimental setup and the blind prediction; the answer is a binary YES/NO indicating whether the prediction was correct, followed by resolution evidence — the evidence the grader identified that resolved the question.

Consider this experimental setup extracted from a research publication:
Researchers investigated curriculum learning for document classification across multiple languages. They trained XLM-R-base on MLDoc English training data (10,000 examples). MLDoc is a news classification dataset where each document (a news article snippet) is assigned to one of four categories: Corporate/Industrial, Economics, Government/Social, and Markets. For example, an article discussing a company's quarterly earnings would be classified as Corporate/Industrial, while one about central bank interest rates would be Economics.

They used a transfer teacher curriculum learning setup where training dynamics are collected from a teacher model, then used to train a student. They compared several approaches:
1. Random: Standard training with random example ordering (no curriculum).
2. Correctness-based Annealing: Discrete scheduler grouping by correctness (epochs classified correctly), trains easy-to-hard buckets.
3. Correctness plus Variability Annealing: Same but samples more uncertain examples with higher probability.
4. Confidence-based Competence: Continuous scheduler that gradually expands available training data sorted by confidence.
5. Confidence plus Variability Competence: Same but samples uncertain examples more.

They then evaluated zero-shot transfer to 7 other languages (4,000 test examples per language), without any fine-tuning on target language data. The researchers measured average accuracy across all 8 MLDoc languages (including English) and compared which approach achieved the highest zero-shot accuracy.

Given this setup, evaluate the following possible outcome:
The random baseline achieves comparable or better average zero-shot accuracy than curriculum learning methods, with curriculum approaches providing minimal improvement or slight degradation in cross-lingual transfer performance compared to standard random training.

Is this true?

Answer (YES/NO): YES